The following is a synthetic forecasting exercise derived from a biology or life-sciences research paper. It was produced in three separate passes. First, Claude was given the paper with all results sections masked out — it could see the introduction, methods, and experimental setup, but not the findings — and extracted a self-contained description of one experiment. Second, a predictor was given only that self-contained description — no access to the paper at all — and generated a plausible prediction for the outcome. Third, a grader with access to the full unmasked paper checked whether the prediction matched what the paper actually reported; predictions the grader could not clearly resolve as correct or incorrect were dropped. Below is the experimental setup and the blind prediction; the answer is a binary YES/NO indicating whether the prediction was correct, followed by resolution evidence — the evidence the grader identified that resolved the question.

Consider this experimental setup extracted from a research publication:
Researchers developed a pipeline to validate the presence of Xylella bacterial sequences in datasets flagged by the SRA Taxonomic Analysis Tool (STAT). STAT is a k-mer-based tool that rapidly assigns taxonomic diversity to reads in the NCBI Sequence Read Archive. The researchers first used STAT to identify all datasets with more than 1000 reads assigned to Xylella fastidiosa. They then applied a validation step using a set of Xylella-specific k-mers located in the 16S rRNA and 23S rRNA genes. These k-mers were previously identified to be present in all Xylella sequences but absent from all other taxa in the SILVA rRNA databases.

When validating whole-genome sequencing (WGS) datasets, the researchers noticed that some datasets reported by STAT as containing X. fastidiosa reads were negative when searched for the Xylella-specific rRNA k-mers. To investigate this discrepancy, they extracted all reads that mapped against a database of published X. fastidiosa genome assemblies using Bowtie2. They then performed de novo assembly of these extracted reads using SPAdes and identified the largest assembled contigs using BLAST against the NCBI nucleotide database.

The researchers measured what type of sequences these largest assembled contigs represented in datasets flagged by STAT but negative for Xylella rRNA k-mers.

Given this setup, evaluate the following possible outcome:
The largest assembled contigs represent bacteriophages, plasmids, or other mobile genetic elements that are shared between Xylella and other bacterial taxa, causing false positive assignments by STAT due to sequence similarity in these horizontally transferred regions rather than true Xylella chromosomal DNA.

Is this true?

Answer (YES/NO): NO